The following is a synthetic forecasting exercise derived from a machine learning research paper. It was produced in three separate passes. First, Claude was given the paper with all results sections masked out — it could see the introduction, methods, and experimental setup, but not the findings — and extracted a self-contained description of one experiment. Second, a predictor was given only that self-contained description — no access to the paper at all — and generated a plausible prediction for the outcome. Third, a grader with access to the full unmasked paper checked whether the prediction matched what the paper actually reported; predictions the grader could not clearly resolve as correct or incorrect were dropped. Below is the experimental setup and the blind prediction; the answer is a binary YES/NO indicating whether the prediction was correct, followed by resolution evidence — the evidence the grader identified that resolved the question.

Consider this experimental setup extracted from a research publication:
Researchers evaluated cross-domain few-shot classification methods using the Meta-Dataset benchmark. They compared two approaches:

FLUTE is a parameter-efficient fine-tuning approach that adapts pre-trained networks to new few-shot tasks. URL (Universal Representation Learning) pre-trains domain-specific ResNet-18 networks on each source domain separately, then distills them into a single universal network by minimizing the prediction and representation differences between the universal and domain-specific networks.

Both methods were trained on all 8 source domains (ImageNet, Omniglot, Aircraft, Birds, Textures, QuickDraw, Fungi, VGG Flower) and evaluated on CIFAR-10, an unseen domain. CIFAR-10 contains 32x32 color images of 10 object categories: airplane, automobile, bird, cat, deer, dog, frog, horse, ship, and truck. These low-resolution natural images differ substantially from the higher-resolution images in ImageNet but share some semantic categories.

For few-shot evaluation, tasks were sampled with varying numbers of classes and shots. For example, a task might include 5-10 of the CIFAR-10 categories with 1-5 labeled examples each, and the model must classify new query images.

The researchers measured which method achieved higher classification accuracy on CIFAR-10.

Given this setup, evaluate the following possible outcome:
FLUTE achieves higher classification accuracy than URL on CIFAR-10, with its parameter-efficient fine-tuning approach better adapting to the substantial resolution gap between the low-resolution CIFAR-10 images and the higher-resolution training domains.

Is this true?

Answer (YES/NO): YES